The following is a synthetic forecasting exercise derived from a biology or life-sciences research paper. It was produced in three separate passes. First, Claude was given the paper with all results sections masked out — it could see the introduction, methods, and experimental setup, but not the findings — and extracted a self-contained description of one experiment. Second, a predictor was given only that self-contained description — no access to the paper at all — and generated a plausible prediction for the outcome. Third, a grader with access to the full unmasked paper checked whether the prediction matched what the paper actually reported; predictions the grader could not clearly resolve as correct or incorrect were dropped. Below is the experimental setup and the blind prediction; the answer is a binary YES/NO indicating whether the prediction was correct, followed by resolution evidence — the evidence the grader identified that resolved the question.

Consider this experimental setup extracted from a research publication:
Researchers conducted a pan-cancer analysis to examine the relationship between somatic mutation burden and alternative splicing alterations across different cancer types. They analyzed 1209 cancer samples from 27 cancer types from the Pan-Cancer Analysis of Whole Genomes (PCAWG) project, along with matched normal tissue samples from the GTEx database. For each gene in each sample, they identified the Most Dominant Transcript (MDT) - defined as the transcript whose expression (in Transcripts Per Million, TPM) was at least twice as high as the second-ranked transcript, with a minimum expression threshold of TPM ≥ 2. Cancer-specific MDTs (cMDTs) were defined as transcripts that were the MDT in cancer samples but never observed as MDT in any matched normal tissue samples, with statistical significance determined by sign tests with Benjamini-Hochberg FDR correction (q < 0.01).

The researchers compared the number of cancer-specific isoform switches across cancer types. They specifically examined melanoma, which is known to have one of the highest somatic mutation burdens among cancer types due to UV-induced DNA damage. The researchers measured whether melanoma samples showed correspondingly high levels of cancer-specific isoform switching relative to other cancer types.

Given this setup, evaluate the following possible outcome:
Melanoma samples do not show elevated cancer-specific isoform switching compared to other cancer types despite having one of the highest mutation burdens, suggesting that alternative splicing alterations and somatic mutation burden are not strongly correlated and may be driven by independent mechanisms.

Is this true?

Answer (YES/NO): YES